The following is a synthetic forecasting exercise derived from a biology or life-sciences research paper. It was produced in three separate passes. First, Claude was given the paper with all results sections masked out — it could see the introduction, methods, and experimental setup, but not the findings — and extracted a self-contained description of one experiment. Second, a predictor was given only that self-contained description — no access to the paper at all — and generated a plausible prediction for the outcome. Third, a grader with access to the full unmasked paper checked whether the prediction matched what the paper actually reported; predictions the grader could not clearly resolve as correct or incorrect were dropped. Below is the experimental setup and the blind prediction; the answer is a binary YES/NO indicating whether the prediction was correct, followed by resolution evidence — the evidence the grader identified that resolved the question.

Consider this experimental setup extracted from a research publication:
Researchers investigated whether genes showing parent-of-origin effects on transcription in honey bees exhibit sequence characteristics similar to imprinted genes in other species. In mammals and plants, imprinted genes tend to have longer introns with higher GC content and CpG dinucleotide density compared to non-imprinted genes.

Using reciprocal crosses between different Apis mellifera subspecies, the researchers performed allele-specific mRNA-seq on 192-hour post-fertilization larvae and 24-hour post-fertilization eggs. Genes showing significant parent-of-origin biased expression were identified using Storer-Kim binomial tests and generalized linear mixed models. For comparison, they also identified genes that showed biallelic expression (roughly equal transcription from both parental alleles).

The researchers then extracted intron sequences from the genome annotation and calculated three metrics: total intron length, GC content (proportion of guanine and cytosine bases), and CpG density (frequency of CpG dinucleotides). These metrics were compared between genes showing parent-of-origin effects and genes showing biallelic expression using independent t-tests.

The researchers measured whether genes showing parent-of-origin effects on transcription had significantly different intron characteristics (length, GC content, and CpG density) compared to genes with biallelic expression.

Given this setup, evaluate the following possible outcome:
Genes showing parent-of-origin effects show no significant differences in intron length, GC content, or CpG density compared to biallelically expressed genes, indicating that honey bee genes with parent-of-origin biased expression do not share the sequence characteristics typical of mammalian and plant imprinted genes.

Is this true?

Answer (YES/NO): NO